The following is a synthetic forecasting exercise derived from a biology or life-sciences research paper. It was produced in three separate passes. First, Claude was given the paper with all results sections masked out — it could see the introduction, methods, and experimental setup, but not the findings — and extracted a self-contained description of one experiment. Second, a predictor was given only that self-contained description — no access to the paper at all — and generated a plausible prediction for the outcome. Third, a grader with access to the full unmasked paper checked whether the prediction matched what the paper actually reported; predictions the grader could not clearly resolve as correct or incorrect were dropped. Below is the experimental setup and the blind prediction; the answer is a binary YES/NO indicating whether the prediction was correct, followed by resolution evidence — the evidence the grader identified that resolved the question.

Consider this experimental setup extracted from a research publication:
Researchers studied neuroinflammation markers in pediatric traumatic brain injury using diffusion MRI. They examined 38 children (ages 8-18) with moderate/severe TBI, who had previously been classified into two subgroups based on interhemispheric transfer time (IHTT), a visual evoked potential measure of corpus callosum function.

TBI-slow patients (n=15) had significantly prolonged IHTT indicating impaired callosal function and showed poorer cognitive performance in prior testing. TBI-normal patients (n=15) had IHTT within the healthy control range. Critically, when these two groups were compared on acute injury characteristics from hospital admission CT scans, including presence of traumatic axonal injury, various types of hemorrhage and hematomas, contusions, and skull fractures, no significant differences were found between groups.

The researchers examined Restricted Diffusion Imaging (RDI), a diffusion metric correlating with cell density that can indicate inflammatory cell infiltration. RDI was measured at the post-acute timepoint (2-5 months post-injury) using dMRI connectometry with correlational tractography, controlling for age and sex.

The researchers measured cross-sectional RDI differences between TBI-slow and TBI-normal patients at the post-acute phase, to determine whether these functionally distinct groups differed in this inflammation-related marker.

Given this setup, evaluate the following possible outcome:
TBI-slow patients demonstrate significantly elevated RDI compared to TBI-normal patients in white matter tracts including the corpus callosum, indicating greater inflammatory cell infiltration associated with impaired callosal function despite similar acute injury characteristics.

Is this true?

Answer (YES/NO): NO